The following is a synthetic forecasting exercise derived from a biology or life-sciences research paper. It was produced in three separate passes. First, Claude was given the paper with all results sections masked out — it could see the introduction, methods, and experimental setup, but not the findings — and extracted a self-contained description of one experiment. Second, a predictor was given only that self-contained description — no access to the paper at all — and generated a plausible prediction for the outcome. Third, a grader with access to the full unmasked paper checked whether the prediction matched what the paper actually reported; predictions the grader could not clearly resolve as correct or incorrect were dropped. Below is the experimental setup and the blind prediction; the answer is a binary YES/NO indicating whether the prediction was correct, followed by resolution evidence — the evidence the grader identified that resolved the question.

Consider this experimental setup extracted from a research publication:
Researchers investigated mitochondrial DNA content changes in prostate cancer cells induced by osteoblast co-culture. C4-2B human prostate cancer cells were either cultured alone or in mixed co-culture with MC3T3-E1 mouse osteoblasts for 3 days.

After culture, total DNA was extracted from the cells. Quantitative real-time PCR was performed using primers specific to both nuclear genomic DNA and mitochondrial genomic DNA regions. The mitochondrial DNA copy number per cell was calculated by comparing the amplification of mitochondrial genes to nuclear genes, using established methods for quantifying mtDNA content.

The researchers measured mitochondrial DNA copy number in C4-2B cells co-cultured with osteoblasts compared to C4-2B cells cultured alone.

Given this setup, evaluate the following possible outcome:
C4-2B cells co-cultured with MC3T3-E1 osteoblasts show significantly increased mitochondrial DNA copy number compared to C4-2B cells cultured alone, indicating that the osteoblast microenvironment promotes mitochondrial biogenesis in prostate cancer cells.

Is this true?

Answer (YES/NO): NO